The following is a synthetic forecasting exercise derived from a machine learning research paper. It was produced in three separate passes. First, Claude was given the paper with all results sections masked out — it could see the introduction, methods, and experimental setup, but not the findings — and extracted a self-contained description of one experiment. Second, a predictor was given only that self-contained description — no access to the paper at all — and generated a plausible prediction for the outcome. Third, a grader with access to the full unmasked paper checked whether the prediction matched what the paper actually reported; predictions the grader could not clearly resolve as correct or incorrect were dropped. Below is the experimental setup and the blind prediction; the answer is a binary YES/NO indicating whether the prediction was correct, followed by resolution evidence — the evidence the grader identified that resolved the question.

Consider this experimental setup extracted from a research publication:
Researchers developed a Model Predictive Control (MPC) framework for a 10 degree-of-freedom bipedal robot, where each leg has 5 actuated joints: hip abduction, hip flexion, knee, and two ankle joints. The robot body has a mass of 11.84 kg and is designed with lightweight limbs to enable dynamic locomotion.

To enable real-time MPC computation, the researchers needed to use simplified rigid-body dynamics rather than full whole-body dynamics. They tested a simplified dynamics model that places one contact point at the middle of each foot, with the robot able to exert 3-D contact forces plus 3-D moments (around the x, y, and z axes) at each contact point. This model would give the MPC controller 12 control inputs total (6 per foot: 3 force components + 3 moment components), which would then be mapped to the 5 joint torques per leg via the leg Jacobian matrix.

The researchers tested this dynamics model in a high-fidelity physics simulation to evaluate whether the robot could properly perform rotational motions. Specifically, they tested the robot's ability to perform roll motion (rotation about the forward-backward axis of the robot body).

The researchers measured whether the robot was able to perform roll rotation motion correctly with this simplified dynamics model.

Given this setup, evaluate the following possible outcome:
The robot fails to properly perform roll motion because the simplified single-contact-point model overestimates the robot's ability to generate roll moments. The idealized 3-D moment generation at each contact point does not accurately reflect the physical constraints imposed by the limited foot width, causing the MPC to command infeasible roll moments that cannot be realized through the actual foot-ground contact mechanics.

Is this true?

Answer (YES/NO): NO